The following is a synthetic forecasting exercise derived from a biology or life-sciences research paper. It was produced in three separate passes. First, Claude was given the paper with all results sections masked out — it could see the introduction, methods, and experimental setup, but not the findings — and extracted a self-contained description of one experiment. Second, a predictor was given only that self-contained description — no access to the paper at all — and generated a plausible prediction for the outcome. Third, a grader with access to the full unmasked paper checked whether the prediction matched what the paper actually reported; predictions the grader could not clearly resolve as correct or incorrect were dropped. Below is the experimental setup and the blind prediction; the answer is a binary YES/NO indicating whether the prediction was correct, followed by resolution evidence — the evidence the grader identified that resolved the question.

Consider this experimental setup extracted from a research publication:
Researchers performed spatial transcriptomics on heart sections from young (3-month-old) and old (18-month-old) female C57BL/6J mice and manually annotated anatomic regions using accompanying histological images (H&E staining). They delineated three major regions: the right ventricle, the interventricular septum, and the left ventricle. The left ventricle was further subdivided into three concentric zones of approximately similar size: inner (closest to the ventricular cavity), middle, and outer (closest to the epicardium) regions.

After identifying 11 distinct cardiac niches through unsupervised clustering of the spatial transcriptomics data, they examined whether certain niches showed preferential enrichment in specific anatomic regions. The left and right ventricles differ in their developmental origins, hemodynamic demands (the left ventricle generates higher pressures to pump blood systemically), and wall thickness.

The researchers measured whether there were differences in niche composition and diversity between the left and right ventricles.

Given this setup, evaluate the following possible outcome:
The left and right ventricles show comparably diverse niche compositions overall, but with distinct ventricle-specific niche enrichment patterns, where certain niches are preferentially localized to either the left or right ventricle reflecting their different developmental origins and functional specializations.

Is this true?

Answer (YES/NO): NO